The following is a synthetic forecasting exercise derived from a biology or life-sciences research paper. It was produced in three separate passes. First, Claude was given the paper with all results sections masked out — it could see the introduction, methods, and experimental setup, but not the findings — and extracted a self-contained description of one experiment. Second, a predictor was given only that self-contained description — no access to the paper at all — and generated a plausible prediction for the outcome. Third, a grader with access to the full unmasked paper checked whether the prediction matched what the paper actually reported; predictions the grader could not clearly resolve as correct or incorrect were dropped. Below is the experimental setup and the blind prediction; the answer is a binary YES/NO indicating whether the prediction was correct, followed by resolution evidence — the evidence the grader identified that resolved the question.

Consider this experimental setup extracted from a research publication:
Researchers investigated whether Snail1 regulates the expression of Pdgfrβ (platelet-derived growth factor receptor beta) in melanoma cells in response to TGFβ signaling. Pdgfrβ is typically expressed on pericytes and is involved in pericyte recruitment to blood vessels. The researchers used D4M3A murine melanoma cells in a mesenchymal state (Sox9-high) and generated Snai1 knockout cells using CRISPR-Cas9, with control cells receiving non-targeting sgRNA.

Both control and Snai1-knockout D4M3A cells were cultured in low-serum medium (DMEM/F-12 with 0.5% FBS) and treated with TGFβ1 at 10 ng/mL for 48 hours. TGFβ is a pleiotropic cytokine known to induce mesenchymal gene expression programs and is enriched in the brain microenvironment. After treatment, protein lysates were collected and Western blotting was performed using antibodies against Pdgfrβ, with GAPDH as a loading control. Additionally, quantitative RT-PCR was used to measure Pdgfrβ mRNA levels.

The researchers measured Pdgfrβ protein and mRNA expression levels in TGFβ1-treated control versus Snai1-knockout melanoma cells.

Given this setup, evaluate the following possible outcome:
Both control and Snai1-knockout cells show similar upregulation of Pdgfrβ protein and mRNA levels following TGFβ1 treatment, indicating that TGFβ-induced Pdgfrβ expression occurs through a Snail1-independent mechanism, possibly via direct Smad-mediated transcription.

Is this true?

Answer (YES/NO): NO